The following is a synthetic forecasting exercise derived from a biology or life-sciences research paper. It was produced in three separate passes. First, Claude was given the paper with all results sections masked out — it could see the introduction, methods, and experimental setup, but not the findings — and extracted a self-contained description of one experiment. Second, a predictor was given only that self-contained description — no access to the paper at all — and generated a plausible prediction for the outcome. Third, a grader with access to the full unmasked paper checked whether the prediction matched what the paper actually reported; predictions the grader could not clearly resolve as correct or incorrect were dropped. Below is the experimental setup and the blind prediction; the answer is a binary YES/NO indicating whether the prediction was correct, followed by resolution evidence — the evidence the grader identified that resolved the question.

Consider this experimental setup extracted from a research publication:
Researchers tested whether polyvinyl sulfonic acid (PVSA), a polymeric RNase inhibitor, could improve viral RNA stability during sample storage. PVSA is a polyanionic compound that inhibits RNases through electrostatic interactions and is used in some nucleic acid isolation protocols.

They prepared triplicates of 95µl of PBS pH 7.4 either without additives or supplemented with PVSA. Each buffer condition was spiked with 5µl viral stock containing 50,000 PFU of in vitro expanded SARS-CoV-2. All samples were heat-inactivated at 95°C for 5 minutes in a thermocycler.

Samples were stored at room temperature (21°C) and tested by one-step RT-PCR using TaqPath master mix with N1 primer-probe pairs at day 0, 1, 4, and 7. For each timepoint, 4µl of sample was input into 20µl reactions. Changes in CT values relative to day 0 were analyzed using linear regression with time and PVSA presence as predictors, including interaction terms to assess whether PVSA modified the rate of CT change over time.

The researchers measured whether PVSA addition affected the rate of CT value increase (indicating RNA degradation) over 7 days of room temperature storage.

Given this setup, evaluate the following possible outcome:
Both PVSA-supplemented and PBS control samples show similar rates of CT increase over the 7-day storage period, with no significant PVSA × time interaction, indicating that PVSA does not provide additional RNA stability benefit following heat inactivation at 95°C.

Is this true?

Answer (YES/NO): NO